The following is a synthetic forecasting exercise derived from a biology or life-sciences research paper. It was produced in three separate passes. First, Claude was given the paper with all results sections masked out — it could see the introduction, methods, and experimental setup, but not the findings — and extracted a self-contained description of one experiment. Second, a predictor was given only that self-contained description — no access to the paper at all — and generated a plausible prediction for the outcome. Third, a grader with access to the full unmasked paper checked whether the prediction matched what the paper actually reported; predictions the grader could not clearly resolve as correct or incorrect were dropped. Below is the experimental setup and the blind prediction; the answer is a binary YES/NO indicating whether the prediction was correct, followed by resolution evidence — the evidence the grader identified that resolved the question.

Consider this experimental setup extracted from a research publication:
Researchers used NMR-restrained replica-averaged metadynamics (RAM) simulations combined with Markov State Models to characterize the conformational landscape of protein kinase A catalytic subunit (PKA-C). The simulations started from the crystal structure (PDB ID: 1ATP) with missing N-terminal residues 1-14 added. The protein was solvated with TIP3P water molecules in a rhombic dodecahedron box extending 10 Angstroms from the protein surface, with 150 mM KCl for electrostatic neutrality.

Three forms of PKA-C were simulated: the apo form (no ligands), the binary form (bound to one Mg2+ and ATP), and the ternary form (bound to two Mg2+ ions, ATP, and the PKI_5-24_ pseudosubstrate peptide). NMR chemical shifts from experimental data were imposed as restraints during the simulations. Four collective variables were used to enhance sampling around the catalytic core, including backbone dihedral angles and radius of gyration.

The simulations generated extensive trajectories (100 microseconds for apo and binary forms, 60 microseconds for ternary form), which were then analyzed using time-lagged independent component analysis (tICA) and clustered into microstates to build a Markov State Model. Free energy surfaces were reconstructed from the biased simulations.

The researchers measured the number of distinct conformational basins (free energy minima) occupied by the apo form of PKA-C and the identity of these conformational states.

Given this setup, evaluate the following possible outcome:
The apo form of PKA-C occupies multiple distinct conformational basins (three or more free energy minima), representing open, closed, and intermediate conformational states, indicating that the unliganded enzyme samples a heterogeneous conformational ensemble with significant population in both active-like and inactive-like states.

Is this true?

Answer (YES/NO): NO